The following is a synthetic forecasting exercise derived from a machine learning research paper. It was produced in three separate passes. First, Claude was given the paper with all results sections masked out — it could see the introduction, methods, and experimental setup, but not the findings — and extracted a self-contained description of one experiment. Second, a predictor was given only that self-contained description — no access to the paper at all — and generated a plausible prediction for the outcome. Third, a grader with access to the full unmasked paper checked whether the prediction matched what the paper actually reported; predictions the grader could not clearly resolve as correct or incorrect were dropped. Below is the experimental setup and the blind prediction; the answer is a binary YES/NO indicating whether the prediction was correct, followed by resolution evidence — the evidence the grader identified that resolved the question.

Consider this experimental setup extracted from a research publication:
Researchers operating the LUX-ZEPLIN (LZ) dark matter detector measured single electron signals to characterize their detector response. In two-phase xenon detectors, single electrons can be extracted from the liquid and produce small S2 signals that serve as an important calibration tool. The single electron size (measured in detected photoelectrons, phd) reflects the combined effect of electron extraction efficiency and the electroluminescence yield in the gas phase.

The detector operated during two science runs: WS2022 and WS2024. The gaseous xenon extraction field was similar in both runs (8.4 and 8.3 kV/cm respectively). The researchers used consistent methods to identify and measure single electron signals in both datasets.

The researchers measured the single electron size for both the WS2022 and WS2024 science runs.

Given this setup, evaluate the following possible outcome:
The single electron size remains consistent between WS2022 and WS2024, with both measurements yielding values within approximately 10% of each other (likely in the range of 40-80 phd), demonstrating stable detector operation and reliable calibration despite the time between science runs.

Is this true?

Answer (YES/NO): NO